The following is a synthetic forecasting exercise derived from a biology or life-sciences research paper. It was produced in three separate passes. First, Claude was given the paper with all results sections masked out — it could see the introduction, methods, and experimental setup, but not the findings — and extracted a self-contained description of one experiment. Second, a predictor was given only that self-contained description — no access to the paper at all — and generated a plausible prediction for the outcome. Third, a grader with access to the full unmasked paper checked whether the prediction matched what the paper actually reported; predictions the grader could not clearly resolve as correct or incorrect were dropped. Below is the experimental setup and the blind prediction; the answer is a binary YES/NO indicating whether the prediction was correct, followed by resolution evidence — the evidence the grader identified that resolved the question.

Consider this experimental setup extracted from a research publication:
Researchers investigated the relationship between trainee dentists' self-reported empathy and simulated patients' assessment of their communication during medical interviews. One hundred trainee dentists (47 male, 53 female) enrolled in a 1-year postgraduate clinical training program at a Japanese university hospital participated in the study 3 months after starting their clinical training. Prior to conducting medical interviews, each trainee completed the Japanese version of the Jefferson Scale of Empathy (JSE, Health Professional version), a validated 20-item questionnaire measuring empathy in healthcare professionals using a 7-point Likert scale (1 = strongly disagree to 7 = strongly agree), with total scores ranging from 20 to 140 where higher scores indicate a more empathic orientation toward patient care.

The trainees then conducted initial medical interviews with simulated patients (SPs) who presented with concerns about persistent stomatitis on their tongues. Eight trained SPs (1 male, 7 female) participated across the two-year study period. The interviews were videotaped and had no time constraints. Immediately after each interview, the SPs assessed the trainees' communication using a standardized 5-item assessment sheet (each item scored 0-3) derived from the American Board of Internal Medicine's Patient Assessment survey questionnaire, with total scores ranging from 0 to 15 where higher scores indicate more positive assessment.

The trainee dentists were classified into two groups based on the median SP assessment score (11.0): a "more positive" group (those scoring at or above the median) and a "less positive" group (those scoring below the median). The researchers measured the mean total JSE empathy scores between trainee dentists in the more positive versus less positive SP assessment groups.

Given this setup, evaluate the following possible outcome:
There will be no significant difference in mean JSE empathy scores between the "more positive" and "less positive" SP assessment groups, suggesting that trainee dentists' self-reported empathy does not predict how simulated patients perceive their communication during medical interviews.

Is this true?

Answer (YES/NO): NO